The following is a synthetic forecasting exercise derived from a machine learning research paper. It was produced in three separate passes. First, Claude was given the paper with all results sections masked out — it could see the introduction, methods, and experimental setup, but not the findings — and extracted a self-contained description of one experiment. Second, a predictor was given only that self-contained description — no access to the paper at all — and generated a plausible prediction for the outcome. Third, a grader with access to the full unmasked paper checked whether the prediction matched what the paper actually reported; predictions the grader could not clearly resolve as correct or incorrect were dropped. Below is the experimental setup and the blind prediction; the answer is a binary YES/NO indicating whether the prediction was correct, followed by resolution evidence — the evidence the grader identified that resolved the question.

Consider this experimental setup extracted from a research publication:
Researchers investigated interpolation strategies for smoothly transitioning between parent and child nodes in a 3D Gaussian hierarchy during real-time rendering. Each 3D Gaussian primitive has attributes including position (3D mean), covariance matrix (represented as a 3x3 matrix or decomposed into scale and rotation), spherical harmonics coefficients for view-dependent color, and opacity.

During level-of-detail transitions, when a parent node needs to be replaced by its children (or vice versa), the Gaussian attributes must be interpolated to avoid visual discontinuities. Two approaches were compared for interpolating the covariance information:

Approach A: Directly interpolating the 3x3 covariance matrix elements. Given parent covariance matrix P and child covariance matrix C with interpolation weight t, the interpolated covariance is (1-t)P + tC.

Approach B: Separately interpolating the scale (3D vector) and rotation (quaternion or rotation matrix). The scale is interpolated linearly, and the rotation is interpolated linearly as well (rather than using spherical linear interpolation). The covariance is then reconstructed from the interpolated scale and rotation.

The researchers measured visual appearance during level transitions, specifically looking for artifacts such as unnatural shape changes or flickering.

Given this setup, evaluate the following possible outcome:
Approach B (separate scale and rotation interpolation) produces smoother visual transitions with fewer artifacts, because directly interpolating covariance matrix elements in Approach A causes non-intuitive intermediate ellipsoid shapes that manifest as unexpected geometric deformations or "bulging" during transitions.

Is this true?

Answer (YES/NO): YES